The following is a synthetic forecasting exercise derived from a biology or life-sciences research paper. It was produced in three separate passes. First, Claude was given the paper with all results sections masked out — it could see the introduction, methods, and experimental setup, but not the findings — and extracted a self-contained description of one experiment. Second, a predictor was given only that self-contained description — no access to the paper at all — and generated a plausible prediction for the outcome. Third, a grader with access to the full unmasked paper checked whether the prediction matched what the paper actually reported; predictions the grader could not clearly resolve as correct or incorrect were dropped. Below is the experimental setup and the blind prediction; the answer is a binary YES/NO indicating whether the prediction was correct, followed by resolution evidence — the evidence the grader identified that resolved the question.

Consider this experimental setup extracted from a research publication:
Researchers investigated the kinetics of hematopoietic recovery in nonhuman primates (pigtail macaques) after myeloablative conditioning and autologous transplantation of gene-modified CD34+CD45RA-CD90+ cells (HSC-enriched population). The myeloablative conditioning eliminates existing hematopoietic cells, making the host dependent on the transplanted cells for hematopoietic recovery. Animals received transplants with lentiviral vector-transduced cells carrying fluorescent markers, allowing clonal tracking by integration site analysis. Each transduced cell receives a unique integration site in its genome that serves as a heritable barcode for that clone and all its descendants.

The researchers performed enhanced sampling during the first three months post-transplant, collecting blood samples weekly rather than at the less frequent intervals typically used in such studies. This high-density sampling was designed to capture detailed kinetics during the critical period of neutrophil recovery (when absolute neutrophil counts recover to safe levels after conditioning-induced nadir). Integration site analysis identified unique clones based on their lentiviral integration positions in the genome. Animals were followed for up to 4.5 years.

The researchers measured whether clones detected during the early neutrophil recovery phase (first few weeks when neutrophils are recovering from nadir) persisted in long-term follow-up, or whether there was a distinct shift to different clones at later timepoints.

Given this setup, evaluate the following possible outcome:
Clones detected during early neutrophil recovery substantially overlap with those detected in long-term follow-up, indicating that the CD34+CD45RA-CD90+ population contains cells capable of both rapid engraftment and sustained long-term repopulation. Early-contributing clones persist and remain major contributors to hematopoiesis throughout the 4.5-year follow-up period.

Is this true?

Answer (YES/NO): YES